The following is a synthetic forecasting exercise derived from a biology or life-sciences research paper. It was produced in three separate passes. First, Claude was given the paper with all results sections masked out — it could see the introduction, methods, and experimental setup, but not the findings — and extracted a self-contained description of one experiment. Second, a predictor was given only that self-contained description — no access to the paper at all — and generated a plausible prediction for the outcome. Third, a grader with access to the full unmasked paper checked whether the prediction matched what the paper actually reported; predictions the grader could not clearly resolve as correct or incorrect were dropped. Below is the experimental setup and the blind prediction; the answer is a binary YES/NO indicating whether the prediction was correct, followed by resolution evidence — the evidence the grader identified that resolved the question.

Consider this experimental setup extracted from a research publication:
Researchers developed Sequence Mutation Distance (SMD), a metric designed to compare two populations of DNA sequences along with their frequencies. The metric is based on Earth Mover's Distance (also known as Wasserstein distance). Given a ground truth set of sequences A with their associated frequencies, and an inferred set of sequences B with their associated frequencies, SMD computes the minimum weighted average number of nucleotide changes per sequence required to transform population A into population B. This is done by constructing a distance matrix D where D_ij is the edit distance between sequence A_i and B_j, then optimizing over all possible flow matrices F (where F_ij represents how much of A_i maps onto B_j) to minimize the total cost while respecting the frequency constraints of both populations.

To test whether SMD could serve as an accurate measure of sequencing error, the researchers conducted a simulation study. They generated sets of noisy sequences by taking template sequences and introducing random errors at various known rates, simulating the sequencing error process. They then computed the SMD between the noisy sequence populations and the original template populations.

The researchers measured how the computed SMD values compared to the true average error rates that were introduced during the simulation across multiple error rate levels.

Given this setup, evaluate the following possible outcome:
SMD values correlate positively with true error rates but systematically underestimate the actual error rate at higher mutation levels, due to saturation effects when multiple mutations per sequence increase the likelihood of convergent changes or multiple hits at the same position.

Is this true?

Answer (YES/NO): NO